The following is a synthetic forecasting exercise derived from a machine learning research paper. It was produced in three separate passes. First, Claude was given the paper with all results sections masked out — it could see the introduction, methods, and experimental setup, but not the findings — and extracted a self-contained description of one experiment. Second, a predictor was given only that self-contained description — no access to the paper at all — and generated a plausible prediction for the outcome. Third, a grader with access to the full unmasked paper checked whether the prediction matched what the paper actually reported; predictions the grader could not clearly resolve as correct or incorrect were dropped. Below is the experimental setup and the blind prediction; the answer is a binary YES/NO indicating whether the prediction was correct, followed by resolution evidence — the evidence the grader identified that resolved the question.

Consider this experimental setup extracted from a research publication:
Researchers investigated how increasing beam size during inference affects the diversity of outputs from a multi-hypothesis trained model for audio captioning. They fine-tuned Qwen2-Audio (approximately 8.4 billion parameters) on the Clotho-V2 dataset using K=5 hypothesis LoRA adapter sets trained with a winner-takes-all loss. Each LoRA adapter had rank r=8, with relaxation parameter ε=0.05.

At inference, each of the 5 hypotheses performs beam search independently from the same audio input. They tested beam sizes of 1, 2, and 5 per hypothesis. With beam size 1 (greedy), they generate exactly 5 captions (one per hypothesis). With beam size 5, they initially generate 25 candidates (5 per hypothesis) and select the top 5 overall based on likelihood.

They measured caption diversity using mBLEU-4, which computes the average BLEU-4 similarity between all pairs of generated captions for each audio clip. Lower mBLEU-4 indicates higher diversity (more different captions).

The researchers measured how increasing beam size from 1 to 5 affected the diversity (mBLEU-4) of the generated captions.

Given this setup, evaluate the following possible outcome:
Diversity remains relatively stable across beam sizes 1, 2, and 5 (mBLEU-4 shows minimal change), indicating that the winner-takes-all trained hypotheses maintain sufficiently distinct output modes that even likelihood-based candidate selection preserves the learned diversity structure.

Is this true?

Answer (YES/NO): NO